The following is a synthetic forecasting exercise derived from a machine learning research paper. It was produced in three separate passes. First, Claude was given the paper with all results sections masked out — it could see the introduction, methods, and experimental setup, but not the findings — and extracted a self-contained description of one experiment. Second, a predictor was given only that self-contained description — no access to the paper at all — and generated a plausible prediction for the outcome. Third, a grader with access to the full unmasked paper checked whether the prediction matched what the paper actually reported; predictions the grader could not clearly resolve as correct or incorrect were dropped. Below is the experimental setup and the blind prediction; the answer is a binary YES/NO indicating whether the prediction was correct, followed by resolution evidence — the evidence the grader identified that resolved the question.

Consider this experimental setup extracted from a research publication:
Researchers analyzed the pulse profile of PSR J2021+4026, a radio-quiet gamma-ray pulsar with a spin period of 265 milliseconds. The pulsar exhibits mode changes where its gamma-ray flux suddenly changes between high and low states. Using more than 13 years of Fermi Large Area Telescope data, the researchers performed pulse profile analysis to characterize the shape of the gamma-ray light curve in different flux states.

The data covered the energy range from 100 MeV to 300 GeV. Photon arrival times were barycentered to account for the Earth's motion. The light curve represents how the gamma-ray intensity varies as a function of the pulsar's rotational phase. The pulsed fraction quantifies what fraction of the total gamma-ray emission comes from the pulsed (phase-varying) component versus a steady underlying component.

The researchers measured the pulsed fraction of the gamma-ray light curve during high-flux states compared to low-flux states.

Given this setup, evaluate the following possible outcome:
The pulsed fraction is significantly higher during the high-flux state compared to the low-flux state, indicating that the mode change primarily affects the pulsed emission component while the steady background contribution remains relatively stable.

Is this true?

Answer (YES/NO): NO